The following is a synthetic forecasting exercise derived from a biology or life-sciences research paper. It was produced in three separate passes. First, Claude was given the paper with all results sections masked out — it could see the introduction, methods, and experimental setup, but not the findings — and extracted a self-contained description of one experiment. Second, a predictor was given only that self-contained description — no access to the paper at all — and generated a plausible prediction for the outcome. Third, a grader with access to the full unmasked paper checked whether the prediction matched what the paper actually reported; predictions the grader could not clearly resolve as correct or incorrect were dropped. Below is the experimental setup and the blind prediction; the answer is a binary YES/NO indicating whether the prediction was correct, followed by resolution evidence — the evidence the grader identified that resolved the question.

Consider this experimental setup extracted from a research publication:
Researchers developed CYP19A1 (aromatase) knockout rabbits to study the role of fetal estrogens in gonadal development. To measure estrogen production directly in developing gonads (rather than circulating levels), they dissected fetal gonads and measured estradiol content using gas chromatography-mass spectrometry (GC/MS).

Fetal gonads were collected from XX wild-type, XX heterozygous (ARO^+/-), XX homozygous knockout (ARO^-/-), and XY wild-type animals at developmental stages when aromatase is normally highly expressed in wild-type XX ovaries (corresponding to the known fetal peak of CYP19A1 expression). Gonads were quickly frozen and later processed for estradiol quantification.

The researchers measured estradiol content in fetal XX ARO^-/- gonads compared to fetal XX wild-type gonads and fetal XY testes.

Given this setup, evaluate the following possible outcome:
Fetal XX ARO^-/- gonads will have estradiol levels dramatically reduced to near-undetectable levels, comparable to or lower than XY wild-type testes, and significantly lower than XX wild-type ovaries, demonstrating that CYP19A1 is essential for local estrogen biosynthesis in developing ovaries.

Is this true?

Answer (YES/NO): YES